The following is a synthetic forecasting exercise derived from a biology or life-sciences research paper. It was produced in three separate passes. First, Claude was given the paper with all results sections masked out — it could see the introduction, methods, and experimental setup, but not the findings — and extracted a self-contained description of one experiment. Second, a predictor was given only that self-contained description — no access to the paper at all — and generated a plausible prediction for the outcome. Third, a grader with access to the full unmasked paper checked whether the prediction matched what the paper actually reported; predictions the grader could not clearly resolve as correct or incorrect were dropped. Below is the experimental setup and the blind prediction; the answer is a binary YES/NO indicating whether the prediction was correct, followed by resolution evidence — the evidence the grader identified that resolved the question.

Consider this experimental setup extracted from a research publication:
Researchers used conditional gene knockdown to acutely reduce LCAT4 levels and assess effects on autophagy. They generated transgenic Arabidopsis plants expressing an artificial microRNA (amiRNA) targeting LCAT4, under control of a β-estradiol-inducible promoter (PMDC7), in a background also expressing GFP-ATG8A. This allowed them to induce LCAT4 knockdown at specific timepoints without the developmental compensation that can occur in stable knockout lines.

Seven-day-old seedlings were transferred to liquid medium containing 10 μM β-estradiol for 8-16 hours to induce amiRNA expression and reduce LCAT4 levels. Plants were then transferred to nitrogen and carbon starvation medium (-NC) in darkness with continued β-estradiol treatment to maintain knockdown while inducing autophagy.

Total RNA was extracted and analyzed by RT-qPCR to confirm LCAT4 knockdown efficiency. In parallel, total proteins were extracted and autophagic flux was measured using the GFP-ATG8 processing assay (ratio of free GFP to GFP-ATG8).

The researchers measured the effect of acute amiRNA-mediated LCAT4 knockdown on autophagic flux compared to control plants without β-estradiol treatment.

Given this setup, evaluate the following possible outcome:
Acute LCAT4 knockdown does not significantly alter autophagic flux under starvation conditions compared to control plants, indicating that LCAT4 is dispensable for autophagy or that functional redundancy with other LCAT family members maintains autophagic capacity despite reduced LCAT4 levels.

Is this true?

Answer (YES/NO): YES